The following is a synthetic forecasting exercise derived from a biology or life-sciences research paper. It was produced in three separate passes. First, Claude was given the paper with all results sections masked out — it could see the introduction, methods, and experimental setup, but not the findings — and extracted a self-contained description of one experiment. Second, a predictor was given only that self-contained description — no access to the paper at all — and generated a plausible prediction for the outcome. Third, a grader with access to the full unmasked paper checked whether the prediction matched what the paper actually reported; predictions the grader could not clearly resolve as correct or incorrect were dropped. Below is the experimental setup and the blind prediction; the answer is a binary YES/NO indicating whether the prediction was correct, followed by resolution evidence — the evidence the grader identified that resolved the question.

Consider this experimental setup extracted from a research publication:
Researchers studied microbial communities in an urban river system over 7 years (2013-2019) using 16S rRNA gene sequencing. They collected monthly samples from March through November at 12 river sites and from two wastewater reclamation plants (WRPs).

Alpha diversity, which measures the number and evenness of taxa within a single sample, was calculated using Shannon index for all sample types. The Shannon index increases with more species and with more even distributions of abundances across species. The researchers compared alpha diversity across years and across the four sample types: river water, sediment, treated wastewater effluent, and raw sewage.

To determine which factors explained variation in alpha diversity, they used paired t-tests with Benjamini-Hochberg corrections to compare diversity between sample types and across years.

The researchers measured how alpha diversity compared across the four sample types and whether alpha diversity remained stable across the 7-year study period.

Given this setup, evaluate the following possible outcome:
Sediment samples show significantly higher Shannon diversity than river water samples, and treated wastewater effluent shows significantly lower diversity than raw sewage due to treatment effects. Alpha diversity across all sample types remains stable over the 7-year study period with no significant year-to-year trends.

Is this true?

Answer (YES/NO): NO